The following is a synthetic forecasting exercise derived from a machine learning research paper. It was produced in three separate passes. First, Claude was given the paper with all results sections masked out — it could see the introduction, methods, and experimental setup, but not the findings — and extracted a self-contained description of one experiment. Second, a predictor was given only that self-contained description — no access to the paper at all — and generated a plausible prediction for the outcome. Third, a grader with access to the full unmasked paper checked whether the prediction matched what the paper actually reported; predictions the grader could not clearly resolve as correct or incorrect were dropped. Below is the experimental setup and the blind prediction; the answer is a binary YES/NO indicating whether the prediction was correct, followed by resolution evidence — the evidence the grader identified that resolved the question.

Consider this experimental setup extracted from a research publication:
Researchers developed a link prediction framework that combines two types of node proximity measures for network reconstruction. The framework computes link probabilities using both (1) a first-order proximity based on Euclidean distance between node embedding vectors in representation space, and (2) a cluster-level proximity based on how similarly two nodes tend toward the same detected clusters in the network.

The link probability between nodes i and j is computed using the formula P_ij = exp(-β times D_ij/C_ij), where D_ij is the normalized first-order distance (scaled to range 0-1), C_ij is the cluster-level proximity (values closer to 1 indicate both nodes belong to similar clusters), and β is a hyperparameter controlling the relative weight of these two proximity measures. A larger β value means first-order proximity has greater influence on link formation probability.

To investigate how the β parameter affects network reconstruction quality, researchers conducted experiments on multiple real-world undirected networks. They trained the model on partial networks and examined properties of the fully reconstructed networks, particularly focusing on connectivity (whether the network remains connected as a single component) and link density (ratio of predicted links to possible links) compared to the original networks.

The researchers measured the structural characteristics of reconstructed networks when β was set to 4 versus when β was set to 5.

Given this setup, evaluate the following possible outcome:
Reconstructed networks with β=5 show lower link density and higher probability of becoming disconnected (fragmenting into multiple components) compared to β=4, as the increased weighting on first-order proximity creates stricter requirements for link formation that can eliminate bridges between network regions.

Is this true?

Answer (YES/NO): NO